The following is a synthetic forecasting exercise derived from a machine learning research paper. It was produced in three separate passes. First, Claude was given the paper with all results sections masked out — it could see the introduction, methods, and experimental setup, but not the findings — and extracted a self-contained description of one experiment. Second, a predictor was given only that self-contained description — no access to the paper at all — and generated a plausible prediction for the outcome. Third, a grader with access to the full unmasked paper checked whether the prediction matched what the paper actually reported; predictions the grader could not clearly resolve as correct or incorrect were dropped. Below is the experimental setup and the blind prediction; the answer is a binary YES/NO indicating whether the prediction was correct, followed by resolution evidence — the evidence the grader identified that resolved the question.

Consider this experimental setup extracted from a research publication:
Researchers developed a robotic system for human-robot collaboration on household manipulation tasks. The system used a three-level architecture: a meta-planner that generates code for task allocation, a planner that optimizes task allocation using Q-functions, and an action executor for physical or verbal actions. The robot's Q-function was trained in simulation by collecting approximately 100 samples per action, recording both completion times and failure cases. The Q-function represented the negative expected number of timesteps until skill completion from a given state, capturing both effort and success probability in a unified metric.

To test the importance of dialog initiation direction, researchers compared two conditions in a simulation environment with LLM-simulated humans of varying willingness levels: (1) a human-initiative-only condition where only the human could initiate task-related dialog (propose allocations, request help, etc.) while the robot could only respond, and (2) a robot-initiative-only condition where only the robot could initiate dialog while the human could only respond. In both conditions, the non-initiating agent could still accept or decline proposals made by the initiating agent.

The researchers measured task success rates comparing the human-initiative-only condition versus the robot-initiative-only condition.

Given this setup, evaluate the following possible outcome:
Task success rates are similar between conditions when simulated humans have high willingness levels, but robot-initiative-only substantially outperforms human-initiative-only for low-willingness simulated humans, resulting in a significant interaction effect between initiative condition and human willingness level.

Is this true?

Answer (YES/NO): NO